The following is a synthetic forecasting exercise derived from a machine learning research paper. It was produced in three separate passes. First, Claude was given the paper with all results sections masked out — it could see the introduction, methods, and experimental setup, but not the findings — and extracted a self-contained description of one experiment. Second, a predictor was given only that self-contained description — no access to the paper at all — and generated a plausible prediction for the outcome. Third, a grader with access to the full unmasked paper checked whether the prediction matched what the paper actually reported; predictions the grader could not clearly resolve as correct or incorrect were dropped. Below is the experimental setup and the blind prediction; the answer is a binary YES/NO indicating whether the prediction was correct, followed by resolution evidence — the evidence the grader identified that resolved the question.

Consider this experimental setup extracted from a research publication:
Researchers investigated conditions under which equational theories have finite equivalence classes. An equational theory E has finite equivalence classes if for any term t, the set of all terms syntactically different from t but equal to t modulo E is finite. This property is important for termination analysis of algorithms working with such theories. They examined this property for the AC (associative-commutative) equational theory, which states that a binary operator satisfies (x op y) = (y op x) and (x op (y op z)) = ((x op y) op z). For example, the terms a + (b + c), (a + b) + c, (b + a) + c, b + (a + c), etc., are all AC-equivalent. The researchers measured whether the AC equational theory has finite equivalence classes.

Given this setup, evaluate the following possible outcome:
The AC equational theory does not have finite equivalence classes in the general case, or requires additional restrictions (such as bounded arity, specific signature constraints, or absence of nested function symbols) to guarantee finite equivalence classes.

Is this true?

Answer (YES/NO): NO